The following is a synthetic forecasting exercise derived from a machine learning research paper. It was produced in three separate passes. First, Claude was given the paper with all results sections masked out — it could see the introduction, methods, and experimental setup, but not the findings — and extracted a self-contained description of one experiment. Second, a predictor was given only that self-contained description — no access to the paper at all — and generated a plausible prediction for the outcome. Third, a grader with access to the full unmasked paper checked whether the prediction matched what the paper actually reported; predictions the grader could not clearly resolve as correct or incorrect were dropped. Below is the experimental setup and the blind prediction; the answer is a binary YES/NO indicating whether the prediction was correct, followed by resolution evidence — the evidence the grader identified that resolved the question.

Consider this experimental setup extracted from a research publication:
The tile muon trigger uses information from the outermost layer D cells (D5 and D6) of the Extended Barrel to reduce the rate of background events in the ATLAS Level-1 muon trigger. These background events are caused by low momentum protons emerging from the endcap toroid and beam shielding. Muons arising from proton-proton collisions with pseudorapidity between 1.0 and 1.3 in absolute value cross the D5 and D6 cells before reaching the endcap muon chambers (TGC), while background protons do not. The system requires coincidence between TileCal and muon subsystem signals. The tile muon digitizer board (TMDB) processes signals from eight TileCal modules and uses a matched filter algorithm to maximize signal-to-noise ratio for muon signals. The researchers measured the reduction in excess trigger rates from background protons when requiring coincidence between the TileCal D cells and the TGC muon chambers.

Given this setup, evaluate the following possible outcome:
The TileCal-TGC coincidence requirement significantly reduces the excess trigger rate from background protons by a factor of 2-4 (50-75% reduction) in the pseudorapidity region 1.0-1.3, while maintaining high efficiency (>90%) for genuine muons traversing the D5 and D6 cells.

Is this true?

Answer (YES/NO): YES